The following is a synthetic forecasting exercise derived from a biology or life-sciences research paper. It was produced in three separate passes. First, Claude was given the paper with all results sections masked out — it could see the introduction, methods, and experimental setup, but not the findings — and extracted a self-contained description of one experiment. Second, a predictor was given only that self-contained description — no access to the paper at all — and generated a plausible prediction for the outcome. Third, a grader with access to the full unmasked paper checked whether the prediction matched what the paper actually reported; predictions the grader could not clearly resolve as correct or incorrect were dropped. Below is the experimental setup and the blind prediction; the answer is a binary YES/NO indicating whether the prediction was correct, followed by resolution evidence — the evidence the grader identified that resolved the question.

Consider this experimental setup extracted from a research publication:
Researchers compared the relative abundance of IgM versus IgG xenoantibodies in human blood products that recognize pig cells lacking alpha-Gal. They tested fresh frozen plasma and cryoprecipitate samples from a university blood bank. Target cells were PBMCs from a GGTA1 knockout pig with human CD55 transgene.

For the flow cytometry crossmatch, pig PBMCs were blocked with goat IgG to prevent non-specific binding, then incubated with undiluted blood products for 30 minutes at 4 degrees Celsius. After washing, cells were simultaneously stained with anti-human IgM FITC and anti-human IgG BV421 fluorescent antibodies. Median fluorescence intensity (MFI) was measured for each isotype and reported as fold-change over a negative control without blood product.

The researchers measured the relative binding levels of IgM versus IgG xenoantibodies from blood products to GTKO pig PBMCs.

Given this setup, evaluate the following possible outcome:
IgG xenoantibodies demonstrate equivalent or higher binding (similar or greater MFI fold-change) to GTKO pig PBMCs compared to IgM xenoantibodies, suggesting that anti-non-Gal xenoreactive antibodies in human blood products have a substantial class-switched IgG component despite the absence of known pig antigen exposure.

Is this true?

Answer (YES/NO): NO